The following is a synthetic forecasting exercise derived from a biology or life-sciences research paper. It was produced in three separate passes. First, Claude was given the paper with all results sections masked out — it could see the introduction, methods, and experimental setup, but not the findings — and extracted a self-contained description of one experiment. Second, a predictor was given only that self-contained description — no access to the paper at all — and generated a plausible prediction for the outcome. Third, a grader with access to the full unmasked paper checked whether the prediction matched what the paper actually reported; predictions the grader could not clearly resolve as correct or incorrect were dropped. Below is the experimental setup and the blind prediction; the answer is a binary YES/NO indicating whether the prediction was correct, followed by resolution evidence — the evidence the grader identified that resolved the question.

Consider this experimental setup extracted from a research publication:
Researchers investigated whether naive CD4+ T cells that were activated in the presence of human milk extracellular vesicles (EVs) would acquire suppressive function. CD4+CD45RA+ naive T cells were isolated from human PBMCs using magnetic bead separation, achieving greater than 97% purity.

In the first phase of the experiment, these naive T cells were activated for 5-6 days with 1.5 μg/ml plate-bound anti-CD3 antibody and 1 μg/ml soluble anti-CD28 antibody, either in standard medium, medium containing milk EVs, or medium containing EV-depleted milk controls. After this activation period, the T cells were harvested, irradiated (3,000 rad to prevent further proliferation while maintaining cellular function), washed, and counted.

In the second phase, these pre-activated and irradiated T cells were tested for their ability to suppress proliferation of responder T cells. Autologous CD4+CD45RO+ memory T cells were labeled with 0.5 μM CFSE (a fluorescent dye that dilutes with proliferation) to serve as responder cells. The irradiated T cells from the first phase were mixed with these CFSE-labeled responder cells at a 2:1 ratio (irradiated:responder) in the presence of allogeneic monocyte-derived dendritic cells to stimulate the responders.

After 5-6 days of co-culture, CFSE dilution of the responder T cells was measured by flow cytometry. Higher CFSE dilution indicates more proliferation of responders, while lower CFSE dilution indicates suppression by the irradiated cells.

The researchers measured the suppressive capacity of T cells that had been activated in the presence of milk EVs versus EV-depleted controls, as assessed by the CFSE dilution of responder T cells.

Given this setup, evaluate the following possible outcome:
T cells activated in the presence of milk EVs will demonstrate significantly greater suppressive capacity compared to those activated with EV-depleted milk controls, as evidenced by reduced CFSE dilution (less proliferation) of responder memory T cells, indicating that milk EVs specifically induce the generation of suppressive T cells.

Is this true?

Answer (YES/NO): NO